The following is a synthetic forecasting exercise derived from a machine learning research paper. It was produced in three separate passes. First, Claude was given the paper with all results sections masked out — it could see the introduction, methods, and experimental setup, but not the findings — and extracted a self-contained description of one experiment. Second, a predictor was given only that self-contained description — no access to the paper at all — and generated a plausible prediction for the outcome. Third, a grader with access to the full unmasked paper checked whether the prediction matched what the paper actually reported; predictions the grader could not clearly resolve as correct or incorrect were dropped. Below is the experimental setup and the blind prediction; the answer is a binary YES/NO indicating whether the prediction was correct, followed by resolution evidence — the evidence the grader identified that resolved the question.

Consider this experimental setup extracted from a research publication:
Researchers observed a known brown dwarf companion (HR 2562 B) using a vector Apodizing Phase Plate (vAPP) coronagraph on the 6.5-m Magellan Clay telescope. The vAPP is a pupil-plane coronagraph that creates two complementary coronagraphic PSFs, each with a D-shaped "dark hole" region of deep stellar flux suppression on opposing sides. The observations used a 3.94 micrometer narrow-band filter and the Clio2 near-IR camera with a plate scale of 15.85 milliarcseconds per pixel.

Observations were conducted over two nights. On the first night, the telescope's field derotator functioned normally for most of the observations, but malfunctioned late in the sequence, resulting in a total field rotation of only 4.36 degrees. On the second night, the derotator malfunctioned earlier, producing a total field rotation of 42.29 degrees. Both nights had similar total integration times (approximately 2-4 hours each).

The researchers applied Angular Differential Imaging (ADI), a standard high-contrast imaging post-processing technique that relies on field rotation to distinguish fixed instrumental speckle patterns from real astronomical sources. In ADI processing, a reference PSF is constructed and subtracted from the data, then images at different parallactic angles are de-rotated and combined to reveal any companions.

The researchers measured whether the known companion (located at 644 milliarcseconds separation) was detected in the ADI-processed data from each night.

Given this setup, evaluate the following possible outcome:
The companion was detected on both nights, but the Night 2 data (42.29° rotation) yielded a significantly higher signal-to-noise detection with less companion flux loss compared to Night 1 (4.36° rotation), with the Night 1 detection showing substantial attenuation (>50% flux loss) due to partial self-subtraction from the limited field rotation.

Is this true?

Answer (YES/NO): NO